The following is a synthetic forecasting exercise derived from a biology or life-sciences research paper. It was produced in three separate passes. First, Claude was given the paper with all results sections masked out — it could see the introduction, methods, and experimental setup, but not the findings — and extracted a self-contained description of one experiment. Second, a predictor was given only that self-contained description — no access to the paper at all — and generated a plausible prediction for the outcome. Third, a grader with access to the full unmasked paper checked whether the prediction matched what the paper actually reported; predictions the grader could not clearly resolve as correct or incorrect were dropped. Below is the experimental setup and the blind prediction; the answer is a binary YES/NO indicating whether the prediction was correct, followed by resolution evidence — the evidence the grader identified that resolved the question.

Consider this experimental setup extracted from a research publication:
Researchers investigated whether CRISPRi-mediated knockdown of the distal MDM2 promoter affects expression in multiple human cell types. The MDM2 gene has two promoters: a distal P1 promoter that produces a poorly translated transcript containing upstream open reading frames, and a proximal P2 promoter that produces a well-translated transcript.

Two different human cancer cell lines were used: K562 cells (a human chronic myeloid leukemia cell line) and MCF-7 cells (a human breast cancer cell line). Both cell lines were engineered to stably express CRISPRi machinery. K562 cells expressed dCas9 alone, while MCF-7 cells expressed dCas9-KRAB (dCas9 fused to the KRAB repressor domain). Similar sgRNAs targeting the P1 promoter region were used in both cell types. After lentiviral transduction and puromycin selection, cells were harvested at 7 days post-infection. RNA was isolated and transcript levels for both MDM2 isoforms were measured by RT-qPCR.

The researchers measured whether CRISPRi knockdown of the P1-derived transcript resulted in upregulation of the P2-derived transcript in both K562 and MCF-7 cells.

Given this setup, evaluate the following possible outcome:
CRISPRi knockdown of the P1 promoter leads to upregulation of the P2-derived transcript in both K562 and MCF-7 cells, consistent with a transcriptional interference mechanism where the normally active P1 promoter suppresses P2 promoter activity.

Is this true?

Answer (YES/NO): NO